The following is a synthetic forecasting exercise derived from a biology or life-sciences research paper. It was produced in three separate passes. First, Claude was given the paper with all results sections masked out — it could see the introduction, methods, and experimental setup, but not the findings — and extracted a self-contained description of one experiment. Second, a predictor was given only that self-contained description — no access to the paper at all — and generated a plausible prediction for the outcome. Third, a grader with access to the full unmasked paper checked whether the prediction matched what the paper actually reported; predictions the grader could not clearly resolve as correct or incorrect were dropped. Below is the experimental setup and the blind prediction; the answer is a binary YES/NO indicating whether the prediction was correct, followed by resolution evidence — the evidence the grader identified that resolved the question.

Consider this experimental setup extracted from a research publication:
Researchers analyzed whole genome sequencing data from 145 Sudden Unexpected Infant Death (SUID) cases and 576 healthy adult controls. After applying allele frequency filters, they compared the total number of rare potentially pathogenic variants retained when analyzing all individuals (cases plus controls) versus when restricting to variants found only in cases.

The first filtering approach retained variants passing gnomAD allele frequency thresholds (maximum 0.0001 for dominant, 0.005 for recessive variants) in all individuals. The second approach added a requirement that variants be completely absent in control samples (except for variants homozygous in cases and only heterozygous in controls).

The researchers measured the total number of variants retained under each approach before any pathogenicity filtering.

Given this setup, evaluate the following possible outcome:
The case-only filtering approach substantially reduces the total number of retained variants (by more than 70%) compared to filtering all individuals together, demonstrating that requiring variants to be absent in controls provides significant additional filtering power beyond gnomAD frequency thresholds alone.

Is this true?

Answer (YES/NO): YES